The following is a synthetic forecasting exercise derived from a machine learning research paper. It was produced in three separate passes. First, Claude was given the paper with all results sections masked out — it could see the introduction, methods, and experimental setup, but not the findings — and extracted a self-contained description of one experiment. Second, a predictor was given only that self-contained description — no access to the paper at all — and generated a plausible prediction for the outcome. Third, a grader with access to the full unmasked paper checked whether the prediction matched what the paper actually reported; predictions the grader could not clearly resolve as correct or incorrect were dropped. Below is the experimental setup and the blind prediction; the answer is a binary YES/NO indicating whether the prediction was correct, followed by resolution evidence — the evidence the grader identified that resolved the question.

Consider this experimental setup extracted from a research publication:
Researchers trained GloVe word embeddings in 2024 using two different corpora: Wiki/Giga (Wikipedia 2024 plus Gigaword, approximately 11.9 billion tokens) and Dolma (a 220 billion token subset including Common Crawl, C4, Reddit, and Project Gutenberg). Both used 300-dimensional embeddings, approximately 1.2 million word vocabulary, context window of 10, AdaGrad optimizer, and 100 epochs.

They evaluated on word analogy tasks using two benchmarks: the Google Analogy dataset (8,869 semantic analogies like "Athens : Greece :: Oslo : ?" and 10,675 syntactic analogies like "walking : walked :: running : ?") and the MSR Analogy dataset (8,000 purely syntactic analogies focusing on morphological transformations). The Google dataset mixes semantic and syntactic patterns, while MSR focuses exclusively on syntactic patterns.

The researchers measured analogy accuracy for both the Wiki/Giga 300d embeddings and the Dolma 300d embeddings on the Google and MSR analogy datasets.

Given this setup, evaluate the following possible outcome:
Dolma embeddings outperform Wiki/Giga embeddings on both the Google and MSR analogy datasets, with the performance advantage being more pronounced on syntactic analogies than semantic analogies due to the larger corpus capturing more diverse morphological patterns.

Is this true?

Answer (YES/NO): NO